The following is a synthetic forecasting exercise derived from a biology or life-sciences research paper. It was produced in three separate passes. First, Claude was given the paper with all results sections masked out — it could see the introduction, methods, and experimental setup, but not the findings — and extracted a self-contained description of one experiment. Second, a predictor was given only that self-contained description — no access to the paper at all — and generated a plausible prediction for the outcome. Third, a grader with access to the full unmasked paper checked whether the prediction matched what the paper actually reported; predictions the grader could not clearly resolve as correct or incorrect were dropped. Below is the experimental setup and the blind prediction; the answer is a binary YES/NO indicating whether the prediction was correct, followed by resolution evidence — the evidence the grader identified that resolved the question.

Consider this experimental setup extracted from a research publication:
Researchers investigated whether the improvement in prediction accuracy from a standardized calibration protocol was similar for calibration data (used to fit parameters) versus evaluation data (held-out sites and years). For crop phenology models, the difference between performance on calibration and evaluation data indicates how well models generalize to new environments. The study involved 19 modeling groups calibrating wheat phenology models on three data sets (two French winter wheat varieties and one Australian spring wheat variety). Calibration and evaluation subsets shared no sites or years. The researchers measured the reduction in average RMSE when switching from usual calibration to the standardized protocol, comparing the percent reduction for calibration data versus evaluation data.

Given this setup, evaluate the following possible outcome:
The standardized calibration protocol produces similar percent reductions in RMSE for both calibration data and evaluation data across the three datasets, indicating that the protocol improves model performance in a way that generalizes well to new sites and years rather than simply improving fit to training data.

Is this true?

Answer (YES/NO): NO